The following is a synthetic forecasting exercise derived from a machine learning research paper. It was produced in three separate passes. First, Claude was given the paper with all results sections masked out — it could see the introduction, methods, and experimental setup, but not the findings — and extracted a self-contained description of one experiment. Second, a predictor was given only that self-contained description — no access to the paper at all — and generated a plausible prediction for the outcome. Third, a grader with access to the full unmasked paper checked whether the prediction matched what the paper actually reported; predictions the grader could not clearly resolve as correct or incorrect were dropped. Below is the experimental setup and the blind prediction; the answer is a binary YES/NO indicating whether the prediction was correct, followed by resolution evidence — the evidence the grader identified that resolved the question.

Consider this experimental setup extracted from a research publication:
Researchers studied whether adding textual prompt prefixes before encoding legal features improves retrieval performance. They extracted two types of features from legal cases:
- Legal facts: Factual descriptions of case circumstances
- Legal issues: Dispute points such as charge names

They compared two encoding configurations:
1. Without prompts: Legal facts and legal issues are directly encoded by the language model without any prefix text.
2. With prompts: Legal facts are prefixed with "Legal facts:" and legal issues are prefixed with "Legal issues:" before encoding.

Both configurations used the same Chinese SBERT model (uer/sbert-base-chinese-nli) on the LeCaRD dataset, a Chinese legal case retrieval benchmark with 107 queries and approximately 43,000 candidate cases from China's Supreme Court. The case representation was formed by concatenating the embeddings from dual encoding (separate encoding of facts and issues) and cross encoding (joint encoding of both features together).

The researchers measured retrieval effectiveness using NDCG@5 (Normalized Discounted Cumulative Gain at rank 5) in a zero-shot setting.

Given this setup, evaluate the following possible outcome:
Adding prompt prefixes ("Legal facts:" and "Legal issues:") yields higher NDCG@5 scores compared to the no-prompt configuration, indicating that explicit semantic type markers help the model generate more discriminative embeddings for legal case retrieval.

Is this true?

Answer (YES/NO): YES